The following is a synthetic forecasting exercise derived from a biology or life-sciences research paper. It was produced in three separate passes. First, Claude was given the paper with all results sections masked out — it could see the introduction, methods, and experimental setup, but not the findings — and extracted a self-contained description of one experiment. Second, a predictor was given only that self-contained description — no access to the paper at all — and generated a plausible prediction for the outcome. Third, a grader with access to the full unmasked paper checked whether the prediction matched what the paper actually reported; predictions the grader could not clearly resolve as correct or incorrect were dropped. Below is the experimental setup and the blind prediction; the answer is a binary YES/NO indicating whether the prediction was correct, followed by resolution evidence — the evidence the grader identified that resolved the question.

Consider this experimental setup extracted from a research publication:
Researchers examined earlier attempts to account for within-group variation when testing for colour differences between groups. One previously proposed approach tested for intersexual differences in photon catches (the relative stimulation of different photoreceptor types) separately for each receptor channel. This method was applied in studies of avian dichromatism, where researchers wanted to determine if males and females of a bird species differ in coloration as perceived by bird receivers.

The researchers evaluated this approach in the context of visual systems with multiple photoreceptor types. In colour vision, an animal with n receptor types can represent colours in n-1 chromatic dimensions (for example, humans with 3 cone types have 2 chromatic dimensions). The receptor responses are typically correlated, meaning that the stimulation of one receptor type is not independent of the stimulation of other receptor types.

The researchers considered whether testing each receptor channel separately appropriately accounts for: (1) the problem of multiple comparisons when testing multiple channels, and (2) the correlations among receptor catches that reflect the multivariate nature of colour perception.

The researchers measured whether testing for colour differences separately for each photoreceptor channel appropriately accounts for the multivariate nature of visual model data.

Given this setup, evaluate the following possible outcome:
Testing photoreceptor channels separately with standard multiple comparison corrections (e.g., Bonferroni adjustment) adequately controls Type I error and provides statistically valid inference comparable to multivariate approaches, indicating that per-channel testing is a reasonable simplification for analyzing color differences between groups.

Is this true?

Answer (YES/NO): NO